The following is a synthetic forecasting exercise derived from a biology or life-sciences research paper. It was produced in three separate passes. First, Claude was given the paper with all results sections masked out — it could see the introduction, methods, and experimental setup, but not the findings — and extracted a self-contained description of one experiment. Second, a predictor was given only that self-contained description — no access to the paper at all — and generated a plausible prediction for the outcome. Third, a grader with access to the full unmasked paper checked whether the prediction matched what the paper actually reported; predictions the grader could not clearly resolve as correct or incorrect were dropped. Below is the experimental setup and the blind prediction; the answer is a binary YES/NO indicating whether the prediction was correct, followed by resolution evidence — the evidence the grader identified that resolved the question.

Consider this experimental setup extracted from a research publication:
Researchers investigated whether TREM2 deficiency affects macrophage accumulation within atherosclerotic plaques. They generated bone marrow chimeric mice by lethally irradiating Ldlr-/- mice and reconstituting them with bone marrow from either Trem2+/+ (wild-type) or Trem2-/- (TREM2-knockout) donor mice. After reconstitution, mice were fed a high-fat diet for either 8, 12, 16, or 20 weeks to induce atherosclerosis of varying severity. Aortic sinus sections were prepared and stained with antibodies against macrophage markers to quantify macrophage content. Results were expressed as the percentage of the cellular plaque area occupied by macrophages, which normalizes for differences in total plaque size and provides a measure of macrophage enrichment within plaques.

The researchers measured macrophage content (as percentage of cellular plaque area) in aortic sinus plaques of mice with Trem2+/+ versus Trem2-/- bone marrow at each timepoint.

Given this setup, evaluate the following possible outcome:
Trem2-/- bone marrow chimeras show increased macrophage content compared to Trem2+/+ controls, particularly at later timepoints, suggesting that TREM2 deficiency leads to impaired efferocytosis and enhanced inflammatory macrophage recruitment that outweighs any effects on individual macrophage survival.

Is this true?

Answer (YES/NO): NO